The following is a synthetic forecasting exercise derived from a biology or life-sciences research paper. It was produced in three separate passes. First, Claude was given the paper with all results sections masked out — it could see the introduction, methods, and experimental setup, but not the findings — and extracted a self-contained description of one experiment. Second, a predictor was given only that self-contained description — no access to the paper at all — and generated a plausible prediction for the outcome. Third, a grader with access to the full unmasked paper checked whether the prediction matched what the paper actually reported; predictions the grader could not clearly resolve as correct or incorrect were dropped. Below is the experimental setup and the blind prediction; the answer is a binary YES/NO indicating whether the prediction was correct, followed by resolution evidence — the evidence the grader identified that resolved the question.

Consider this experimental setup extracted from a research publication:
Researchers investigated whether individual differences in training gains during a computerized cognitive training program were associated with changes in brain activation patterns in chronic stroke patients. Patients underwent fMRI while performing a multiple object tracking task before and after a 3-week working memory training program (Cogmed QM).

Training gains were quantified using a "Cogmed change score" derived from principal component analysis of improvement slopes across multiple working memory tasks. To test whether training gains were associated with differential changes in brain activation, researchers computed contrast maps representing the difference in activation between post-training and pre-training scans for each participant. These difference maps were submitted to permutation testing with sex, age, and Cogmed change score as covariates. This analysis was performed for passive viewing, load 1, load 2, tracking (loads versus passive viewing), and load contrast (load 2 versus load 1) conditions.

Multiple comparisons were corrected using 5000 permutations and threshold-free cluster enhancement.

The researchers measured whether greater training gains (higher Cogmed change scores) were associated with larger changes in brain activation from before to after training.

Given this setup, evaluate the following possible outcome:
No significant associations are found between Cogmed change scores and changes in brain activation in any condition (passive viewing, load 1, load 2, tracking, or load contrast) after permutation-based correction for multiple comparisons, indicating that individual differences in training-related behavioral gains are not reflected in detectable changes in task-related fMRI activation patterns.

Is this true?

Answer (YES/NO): YES